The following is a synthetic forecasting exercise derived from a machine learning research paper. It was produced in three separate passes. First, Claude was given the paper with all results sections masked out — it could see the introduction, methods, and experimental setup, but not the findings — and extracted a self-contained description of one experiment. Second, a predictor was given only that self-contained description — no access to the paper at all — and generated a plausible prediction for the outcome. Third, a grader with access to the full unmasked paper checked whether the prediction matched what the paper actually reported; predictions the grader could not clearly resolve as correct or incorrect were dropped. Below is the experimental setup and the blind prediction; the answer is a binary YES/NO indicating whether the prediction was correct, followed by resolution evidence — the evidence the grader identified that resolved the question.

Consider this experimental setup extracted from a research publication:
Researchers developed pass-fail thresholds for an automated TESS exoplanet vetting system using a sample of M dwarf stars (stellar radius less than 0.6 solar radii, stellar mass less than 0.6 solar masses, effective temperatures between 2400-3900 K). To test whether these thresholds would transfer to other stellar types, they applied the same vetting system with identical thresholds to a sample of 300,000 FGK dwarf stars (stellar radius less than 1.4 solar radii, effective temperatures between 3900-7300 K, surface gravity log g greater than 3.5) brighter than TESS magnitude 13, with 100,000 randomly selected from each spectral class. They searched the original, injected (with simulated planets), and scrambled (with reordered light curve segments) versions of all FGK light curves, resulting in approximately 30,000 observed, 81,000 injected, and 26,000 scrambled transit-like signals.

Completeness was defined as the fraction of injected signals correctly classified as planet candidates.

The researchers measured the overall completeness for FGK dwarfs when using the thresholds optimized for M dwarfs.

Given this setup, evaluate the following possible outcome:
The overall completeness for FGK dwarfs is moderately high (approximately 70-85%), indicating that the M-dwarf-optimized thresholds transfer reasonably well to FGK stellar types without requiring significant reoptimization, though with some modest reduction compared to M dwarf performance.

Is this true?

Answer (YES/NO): NO